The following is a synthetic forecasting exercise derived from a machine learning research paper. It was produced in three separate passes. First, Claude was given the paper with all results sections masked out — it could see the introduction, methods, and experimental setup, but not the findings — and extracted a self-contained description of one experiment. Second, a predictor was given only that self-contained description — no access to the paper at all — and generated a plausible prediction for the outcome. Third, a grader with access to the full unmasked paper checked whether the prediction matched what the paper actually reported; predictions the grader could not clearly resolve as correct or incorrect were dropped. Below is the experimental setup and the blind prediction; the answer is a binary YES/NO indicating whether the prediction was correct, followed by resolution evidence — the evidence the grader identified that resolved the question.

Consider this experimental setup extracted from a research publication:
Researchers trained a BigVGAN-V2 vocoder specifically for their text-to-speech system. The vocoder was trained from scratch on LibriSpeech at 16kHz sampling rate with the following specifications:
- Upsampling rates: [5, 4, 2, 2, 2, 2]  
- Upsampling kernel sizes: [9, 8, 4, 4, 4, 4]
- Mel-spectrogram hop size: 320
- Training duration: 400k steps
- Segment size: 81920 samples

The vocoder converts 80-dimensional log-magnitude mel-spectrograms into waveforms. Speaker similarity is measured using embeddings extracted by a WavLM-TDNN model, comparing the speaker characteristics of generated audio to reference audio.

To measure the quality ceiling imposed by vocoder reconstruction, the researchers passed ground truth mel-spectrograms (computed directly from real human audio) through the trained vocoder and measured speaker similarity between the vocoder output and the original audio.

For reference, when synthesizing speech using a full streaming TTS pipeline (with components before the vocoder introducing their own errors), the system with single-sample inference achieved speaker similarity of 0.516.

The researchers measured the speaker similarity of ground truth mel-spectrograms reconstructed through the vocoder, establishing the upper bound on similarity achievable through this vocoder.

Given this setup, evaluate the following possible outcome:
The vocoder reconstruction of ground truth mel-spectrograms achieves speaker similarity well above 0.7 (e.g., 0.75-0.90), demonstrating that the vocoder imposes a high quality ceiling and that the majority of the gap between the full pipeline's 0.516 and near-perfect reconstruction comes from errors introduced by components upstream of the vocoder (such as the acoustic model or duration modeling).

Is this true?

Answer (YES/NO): NO